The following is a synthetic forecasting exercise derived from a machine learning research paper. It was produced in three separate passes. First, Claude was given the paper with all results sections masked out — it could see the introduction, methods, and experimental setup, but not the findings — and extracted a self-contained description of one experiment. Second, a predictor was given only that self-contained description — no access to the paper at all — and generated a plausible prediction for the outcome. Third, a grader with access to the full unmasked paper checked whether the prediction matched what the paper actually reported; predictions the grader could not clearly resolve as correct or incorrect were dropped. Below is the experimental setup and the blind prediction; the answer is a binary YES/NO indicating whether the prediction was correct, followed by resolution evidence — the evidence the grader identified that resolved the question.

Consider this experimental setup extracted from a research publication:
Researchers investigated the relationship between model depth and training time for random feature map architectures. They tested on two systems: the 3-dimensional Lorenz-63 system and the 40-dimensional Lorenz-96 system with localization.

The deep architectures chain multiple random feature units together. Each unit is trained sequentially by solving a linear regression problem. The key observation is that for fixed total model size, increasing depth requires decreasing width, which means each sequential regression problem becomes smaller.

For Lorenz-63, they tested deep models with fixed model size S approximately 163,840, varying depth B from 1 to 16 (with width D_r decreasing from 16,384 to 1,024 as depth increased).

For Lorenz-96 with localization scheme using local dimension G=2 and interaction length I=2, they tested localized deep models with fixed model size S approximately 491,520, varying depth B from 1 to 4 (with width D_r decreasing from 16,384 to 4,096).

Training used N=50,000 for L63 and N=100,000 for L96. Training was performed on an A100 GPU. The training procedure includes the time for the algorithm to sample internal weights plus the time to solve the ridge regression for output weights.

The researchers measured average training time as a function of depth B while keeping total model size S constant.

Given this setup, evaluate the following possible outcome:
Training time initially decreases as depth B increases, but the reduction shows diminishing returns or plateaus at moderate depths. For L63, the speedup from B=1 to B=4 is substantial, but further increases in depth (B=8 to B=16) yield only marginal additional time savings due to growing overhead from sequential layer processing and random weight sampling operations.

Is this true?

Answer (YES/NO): NO